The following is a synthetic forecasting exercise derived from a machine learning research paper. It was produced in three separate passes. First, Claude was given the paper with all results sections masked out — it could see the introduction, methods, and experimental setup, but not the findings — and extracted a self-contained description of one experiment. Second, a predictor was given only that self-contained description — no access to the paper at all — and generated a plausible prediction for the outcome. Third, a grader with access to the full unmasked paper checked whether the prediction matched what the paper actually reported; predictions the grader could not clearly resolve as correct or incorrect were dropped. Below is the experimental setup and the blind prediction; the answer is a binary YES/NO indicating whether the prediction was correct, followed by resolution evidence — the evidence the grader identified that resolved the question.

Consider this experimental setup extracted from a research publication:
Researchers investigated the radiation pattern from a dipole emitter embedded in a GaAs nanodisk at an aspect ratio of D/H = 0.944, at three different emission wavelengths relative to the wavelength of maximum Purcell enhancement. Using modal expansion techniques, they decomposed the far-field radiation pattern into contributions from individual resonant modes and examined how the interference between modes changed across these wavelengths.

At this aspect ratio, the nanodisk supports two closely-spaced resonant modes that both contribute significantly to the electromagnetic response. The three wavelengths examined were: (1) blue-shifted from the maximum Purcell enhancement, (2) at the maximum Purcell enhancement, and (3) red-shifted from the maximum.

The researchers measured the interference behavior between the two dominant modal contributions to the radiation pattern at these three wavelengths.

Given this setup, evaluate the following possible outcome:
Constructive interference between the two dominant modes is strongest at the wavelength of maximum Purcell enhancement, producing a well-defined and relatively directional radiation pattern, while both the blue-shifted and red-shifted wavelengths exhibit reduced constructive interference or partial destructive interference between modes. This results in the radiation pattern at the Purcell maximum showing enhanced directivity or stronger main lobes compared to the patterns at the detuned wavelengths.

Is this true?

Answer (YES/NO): YES